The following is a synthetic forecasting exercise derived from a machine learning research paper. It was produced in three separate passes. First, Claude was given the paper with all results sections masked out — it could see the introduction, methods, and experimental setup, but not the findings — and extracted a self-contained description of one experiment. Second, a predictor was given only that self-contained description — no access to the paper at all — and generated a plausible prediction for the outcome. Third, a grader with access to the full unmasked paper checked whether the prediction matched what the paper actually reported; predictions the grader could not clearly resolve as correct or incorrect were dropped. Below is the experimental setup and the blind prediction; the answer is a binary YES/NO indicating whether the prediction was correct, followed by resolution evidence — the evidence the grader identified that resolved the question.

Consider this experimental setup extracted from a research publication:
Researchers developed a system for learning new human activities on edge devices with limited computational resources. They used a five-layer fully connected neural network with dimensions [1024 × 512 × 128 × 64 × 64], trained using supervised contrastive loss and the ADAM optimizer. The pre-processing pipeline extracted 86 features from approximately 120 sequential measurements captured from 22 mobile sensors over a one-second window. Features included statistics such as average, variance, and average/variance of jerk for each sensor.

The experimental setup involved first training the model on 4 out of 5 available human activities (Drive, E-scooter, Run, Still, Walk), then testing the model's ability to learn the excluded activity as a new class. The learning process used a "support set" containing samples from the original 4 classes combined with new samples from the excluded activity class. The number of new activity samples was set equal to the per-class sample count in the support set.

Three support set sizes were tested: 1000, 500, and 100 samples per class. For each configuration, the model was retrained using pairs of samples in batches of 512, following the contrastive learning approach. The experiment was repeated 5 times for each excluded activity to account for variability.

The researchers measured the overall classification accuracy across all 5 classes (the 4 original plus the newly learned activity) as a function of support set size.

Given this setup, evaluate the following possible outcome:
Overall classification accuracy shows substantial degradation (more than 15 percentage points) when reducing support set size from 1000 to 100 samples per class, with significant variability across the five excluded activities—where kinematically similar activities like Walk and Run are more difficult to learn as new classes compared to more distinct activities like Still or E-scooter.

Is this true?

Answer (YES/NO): NO